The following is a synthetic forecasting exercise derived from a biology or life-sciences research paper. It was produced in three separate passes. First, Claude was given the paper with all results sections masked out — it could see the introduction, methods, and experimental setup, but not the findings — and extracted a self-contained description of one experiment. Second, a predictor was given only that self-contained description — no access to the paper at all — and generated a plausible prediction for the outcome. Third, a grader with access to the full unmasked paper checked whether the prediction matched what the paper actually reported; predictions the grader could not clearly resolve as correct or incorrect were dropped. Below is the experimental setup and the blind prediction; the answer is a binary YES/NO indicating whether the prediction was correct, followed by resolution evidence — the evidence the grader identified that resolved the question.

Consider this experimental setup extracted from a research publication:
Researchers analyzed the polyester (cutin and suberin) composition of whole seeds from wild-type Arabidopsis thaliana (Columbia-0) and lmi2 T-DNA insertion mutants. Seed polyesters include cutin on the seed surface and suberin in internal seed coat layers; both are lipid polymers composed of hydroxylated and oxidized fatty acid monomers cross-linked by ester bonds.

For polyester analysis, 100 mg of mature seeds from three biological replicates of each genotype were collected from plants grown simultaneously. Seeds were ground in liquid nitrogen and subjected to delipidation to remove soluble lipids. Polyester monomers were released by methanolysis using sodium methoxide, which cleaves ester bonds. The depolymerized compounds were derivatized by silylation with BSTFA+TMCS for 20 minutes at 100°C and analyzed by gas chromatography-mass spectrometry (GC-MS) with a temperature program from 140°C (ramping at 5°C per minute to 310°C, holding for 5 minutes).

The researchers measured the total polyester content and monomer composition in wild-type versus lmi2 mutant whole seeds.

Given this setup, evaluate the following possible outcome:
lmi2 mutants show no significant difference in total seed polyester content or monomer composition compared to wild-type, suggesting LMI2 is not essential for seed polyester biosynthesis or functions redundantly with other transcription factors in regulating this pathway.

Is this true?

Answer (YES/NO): NO